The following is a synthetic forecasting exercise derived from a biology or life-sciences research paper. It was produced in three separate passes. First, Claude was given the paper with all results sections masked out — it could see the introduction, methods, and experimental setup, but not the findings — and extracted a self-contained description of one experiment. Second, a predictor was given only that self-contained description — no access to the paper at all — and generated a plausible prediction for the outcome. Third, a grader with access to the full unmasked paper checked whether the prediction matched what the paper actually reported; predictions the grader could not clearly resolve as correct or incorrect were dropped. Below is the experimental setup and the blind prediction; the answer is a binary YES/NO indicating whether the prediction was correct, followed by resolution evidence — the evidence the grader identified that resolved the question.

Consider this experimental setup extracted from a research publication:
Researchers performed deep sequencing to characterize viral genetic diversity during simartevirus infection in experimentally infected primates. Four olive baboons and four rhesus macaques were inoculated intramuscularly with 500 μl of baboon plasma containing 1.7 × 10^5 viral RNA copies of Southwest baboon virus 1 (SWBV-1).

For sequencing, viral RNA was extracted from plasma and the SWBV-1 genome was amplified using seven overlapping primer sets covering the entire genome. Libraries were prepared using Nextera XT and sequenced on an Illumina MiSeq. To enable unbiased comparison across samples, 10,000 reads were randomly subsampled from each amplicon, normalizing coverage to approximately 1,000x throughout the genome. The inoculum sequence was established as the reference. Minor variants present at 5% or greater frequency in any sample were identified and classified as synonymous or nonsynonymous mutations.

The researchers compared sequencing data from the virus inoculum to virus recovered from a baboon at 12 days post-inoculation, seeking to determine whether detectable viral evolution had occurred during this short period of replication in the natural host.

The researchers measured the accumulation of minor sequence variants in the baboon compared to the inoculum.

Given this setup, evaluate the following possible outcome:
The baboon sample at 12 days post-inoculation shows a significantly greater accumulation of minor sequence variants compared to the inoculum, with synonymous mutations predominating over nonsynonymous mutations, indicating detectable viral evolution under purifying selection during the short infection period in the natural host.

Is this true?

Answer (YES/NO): NO